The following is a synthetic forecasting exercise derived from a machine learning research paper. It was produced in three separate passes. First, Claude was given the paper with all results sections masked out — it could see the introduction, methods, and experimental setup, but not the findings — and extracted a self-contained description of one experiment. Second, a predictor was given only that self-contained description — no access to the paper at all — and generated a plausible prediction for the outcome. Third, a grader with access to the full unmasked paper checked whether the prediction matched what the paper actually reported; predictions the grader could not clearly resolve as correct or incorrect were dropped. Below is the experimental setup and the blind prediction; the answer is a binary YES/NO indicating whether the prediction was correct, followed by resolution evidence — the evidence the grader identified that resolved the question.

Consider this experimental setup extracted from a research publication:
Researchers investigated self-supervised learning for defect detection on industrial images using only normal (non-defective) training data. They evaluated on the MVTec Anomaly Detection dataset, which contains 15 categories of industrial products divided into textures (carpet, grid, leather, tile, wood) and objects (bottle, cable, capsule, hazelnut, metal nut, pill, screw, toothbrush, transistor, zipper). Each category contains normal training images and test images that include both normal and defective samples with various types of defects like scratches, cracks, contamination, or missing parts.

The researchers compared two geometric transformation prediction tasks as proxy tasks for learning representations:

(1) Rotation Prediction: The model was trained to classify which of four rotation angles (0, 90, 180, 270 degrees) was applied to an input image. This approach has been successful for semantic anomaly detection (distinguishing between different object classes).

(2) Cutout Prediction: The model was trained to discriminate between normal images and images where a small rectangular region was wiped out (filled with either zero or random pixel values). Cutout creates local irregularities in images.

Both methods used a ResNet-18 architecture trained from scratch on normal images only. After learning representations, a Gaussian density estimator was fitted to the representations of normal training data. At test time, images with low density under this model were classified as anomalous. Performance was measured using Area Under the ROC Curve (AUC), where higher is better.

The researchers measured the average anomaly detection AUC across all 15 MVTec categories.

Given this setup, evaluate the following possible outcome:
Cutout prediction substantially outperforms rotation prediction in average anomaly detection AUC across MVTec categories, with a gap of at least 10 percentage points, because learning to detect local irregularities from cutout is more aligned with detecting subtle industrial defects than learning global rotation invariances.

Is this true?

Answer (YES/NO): NO